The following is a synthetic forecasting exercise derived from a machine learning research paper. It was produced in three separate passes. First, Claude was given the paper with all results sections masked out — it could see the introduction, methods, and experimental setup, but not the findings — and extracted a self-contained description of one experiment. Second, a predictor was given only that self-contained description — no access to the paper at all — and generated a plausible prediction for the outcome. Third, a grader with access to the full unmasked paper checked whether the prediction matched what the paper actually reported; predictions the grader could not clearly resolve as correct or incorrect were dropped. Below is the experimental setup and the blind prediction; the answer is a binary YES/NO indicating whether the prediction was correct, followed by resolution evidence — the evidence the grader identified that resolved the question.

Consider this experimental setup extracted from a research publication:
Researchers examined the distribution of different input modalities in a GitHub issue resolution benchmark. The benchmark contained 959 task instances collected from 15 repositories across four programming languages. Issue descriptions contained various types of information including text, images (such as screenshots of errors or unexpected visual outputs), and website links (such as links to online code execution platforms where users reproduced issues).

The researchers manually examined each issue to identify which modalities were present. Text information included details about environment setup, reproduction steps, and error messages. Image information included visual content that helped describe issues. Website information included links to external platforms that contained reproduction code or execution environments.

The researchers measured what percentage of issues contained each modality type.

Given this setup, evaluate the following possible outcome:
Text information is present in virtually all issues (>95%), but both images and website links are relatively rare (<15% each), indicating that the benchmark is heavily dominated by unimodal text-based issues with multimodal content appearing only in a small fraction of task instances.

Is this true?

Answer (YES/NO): NO